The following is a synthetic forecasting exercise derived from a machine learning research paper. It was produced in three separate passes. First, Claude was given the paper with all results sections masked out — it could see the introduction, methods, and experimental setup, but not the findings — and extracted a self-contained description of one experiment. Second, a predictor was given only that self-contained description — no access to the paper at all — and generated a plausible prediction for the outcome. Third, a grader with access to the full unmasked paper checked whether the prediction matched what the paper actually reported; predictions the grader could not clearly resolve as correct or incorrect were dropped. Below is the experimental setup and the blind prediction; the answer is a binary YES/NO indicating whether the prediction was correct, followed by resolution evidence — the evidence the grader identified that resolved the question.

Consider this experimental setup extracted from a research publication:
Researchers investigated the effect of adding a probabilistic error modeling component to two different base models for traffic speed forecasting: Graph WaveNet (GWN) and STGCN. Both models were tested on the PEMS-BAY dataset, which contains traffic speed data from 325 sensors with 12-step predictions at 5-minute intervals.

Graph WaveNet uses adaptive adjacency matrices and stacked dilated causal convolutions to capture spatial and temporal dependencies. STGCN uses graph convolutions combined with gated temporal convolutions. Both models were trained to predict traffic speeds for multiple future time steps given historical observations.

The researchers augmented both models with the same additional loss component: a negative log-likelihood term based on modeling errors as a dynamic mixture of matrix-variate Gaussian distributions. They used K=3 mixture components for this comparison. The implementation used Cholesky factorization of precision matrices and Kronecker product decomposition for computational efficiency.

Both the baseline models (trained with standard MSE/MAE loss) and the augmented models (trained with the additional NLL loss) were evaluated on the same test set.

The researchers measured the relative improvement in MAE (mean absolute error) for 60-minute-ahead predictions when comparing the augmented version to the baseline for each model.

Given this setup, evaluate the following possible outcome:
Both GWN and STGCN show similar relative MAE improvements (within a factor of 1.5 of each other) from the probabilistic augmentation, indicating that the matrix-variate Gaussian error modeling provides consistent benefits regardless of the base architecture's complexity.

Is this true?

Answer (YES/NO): NO